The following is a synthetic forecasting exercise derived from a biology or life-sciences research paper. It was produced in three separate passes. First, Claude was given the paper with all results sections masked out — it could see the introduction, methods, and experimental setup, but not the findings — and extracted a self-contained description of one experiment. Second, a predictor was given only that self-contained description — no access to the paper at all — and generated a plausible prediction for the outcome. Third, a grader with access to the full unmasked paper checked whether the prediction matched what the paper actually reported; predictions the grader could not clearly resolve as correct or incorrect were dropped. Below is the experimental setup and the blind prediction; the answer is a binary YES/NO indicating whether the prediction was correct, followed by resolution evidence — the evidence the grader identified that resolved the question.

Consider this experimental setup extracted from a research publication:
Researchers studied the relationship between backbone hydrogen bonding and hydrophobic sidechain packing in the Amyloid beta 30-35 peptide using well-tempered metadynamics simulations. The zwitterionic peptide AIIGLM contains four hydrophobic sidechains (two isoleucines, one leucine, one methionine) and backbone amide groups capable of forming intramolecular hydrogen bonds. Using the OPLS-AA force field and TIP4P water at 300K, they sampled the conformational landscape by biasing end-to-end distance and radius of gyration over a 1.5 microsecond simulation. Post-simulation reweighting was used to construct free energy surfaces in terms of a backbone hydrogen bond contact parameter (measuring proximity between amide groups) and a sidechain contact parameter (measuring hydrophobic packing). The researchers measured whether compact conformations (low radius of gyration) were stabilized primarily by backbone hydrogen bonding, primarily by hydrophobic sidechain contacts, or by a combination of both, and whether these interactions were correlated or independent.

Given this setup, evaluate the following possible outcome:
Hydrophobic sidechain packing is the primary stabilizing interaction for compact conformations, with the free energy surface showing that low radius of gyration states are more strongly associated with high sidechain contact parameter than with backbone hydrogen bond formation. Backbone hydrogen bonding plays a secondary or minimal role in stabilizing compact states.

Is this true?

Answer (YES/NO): NO